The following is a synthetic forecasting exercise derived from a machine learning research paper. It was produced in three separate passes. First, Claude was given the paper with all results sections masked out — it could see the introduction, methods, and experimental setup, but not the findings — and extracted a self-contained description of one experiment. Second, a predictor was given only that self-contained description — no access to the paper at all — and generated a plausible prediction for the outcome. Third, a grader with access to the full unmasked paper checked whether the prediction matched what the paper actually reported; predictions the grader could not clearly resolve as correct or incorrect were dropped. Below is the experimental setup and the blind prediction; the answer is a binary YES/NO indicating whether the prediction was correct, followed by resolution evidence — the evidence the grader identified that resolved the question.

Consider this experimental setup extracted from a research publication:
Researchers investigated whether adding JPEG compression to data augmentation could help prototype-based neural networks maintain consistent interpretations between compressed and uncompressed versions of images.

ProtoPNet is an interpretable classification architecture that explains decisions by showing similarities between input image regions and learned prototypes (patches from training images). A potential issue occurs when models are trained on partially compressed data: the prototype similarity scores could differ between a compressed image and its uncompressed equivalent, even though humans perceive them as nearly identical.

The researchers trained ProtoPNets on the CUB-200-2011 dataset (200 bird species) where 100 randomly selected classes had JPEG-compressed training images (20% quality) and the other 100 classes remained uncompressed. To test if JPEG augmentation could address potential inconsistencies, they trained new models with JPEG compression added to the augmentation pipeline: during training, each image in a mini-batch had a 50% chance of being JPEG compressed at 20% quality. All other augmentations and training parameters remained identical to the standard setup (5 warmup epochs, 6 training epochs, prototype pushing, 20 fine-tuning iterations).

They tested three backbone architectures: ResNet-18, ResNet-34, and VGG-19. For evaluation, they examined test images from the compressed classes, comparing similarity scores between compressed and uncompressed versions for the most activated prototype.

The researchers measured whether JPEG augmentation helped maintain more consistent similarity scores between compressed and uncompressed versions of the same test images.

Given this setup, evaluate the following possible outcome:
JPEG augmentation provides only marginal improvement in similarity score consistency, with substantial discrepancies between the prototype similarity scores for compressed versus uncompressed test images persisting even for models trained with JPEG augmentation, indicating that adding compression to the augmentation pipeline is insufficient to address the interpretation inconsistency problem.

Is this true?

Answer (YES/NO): NO